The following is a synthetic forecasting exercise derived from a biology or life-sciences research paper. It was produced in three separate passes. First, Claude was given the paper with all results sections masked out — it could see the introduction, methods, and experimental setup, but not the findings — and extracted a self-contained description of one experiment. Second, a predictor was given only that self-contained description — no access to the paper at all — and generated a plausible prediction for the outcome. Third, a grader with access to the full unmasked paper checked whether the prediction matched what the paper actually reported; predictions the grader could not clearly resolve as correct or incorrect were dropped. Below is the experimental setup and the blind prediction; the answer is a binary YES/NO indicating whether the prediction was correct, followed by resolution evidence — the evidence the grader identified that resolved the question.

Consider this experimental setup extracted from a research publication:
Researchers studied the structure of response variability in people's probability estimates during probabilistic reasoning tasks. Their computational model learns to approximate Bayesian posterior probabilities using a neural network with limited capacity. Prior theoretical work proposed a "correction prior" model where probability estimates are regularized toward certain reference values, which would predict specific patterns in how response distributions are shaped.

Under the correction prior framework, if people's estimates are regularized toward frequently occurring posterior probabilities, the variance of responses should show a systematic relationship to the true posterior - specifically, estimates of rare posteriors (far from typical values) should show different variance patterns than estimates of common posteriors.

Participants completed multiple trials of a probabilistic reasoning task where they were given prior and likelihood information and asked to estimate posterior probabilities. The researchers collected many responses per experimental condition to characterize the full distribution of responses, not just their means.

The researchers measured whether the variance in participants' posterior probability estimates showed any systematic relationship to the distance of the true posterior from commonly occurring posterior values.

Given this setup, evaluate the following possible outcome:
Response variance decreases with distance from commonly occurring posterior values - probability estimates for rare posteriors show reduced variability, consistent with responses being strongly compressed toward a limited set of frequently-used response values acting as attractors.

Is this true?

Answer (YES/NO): YES